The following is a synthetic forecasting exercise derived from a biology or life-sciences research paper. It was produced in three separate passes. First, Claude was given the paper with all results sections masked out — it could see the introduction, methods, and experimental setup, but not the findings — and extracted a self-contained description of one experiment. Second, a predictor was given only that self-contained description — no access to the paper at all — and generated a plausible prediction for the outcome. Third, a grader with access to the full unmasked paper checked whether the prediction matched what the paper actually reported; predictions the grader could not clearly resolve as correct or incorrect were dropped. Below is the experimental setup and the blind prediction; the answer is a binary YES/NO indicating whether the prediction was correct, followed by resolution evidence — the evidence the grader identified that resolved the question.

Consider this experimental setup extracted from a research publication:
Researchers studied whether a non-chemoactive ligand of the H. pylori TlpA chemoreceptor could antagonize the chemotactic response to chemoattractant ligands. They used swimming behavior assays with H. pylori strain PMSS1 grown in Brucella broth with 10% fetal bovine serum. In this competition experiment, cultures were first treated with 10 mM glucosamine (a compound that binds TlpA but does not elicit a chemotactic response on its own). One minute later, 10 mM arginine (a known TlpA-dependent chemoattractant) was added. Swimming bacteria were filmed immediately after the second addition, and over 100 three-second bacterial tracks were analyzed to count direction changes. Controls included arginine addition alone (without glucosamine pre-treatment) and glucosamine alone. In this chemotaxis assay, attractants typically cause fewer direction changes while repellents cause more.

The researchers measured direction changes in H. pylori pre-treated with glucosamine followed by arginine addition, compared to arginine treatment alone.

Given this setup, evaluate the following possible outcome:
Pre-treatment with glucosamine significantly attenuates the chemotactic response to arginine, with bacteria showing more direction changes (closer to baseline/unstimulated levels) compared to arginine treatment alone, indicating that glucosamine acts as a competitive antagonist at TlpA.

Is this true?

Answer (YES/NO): YES